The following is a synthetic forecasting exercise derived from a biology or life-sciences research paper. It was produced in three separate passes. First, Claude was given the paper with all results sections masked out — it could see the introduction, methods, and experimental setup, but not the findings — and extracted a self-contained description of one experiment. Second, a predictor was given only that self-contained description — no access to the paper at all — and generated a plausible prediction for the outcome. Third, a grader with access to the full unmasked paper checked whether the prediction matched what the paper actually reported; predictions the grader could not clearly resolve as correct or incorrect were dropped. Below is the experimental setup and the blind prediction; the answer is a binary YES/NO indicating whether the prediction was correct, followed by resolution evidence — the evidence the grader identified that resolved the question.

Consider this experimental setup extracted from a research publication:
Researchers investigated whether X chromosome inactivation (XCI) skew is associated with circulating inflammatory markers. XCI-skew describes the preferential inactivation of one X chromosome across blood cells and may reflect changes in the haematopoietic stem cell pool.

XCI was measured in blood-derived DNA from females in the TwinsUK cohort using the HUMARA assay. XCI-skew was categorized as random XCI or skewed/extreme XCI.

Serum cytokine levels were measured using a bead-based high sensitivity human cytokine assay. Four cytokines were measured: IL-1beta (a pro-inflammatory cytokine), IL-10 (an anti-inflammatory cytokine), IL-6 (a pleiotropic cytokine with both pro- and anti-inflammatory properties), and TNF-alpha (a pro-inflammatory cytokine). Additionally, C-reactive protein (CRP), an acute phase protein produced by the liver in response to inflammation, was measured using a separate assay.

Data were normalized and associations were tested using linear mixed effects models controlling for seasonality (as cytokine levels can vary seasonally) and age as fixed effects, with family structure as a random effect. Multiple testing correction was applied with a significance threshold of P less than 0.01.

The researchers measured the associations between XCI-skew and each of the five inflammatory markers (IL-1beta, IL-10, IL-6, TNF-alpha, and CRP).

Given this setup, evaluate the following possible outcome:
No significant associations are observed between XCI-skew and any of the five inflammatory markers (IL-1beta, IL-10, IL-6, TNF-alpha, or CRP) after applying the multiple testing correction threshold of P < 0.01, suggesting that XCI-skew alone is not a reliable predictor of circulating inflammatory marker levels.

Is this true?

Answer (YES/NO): NO